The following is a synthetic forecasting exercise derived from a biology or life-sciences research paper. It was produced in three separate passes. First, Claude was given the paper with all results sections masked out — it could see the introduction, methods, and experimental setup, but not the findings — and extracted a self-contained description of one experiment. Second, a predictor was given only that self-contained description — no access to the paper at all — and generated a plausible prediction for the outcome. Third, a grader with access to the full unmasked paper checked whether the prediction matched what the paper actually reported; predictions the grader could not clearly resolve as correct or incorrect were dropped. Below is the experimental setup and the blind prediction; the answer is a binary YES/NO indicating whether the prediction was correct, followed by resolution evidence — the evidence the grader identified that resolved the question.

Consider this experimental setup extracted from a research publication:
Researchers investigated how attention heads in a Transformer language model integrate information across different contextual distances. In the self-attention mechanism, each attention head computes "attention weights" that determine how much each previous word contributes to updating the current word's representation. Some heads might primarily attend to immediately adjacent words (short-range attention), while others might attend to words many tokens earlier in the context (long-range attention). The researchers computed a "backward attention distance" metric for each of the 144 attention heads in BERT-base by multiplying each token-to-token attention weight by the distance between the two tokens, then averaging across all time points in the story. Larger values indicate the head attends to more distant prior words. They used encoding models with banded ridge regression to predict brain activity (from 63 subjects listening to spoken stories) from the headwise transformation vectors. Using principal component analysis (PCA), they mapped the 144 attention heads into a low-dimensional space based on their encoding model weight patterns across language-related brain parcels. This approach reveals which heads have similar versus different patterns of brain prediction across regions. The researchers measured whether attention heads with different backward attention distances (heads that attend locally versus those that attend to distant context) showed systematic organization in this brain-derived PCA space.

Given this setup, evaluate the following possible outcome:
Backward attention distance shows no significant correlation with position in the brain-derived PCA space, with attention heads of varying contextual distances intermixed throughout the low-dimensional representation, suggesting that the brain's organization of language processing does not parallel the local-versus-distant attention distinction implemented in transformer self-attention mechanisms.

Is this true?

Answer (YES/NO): NO